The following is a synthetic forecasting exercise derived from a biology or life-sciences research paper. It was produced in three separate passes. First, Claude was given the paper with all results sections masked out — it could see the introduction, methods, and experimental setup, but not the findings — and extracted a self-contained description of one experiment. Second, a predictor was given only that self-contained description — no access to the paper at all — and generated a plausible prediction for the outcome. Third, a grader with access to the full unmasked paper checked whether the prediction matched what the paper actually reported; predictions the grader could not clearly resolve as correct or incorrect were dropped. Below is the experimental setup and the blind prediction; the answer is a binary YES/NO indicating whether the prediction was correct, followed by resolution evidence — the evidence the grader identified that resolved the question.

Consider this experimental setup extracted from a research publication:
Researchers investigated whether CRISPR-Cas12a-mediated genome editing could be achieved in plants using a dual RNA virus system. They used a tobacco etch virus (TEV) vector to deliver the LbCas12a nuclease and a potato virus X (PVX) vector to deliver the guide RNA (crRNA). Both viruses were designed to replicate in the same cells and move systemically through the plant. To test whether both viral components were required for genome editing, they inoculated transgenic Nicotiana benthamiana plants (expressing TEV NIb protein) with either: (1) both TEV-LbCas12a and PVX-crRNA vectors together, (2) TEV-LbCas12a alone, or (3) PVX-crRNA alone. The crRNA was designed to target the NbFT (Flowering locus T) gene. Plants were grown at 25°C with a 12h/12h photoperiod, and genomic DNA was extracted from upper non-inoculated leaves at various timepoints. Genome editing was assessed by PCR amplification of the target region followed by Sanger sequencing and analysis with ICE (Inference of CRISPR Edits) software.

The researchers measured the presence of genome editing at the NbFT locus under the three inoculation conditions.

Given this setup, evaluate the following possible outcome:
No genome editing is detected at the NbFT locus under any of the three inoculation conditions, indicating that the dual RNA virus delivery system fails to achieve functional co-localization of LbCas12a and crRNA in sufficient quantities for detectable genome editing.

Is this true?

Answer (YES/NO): NO